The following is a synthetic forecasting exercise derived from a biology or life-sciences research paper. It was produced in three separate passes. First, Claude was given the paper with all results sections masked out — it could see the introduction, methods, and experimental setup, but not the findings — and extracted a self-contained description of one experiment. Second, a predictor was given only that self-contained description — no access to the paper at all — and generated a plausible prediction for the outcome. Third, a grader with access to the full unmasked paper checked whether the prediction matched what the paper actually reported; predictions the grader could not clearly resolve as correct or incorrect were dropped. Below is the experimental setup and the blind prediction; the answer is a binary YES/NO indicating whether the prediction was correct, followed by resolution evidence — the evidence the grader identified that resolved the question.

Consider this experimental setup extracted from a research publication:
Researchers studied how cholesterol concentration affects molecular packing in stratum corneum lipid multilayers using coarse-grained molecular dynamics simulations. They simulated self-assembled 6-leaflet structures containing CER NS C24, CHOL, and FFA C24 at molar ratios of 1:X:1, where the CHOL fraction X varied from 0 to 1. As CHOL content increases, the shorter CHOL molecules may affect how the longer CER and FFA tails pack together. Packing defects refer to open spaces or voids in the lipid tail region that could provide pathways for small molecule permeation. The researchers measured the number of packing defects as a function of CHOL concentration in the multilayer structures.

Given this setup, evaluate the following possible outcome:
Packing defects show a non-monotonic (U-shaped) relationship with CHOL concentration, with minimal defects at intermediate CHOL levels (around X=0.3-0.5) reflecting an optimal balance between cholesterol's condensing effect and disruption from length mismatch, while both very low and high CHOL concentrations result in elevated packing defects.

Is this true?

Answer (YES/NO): NO